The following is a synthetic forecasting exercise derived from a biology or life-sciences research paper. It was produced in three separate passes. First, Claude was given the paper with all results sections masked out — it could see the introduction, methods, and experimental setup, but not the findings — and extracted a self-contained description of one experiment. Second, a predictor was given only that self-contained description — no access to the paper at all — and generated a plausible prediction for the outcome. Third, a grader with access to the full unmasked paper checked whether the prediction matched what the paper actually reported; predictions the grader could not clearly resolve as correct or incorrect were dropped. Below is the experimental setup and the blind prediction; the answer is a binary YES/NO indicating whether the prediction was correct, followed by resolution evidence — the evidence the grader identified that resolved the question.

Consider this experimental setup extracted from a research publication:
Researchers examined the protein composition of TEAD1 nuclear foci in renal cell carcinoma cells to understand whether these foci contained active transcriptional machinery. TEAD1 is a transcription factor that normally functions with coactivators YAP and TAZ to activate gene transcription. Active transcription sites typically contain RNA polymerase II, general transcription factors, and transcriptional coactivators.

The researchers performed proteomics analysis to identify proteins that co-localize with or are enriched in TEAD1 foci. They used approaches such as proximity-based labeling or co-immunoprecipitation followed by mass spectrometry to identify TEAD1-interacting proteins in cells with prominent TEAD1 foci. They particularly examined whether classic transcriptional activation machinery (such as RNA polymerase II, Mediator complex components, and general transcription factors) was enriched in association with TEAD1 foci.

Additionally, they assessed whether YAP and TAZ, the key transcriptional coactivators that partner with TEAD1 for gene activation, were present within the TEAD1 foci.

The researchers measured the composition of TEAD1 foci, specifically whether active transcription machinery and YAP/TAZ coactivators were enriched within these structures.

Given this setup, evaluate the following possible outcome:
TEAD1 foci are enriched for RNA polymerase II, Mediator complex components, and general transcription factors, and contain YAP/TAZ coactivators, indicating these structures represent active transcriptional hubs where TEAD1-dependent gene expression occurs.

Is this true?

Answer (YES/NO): NO